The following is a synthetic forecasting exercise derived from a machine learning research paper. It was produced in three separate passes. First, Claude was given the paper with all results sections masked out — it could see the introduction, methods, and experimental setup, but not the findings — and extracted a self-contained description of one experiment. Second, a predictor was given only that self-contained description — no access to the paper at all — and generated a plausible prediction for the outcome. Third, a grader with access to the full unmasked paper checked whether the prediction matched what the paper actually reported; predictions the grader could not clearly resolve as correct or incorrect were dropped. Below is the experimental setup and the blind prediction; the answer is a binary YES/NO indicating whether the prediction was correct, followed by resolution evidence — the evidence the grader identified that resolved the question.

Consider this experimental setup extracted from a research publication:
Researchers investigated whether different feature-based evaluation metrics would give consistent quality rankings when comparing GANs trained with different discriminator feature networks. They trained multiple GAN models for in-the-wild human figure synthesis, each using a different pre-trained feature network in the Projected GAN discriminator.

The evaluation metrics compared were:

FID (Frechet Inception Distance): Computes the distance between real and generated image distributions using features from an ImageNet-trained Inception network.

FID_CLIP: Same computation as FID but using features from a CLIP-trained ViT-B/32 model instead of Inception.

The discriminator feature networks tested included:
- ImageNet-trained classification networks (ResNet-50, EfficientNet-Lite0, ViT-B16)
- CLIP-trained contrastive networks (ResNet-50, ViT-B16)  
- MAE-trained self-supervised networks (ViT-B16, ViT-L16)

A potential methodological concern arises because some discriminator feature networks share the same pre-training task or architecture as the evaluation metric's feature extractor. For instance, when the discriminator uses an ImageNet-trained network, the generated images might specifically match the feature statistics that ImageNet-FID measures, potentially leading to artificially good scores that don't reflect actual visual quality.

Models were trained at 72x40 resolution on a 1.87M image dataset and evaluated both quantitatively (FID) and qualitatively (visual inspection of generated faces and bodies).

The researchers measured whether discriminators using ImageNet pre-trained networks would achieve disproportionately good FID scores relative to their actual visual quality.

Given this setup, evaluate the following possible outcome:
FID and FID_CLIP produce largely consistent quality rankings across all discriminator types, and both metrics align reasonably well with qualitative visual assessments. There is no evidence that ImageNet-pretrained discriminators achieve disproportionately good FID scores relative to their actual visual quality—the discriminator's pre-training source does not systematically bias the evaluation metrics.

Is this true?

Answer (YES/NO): NO